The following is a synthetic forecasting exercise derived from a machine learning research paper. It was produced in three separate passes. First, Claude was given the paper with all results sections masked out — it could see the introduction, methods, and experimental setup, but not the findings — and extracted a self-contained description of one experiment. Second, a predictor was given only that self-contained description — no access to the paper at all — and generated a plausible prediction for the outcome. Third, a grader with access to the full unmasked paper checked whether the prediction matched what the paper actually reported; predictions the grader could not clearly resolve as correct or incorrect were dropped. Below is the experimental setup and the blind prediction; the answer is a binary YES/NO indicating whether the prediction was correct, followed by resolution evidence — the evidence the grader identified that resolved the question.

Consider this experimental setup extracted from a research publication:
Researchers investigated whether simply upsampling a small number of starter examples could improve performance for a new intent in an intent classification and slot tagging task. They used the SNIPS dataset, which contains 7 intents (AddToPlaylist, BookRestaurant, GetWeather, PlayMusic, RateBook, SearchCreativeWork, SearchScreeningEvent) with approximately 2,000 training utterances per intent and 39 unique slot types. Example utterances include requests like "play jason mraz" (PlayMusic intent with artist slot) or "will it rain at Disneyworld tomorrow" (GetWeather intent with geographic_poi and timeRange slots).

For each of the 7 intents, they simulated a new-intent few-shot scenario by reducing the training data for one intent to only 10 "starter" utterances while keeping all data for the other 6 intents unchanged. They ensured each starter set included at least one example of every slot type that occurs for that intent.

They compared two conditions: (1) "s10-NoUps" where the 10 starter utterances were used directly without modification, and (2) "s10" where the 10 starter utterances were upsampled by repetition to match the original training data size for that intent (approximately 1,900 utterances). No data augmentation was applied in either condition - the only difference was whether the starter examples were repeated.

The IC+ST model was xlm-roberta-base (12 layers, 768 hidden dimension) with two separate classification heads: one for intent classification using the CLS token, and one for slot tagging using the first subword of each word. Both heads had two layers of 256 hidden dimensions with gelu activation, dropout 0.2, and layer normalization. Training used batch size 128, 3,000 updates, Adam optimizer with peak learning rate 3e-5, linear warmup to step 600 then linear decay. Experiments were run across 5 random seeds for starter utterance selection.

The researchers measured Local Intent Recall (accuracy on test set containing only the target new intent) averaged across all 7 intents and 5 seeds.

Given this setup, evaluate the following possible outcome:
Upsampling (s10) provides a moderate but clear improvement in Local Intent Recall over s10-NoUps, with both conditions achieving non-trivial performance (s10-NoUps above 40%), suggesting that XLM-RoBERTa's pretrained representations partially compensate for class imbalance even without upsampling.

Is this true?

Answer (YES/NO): YES